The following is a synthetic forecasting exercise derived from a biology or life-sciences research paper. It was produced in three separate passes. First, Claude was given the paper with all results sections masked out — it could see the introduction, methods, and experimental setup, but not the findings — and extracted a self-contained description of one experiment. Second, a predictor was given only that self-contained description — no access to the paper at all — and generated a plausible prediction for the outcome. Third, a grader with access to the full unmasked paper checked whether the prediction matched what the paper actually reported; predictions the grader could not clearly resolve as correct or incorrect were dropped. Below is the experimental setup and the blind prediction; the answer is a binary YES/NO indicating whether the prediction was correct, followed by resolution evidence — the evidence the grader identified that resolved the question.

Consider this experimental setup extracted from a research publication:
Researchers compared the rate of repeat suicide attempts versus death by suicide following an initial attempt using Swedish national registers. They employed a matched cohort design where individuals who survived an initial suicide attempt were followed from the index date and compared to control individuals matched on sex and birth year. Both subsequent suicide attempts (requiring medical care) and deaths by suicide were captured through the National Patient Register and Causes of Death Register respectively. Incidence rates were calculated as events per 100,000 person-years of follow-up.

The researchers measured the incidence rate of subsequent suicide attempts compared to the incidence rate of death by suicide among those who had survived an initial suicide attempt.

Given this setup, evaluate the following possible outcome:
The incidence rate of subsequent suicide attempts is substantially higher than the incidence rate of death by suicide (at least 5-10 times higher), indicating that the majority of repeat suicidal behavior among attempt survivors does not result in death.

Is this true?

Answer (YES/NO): YES